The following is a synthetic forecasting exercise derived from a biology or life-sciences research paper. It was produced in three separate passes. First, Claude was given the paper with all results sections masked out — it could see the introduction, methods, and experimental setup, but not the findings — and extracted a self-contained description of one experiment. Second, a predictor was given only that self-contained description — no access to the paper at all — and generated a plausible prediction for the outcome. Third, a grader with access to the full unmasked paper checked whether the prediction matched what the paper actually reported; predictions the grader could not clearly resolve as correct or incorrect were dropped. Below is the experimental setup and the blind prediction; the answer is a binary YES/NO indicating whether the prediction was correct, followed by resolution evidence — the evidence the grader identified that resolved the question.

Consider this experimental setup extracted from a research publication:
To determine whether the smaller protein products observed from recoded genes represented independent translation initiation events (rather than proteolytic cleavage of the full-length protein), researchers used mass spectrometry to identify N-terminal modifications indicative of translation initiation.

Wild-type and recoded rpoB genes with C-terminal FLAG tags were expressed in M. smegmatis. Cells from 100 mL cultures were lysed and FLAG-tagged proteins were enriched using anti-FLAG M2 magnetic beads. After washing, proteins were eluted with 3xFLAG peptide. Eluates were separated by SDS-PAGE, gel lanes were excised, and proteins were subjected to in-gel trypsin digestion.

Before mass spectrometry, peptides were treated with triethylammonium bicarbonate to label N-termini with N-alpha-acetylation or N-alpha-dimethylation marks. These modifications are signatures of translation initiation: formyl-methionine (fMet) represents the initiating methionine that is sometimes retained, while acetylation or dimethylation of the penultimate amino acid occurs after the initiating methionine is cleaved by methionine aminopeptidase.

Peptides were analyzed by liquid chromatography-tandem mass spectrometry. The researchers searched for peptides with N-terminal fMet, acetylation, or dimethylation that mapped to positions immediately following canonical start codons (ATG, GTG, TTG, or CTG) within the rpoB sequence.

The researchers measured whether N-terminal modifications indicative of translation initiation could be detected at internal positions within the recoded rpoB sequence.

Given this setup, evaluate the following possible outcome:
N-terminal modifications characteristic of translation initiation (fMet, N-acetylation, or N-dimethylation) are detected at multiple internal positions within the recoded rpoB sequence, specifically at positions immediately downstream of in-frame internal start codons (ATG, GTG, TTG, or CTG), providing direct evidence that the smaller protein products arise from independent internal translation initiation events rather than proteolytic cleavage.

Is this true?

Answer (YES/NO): YES